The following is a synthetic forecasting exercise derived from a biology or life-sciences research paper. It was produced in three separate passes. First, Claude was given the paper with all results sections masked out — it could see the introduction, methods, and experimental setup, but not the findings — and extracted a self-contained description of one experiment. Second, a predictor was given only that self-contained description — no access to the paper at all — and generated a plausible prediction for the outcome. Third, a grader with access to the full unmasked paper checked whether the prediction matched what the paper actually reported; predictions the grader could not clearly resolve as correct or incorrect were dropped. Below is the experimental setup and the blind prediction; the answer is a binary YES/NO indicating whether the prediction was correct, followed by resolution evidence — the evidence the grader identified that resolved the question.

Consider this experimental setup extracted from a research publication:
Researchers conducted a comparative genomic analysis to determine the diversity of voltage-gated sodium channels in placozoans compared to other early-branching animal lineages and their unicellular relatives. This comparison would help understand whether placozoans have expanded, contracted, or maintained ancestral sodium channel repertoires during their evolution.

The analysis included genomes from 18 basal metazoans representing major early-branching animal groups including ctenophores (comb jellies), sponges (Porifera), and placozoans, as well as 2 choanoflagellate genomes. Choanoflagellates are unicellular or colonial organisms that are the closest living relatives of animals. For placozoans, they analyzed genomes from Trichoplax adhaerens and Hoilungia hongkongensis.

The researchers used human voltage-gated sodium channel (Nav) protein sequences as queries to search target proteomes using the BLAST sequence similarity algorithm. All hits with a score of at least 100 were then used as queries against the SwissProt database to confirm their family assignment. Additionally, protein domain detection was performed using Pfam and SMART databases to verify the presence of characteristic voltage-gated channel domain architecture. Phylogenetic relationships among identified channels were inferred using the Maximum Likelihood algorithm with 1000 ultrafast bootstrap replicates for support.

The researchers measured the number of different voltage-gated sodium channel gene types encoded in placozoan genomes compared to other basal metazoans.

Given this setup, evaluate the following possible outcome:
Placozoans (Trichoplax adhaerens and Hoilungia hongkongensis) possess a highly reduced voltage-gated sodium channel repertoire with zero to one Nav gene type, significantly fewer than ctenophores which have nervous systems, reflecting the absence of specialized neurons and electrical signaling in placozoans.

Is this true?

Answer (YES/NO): NO